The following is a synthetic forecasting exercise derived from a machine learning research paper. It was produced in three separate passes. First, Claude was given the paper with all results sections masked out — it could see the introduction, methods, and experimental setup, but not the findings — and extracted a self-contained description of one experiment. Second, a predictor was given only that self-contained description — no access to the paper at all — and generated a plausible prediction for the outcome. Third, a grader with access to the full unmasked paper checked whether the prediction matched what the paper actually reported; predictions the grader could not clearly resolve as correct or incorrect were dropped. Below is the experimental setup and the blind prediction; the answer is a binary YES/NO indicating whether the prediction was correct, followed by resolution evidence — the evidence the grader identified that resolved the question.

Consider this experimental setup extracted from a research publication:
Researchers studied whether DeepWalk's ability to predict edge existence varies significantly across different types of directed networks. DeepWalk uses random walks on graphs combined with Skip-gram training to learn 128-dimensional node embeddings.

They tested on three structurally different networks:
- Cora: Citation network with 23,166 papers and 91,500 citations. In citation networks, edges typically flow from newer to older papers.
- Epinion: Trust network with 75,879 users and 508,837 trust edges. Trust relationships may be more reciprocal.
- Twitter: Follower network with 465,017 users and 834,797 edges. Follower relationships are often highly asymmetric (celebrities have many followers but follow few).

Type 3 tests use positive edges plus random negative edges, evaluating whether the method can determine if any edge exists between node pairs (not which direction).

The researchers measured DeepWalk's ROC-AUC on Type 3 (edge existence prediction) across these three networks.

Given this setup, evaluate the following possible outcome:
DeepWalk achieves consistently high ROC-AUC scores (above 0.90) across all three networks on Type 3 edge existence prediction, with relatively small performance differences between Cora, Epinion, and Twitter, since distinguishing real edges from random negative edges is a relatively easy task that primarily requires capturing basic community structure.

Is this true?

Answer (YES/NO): NO